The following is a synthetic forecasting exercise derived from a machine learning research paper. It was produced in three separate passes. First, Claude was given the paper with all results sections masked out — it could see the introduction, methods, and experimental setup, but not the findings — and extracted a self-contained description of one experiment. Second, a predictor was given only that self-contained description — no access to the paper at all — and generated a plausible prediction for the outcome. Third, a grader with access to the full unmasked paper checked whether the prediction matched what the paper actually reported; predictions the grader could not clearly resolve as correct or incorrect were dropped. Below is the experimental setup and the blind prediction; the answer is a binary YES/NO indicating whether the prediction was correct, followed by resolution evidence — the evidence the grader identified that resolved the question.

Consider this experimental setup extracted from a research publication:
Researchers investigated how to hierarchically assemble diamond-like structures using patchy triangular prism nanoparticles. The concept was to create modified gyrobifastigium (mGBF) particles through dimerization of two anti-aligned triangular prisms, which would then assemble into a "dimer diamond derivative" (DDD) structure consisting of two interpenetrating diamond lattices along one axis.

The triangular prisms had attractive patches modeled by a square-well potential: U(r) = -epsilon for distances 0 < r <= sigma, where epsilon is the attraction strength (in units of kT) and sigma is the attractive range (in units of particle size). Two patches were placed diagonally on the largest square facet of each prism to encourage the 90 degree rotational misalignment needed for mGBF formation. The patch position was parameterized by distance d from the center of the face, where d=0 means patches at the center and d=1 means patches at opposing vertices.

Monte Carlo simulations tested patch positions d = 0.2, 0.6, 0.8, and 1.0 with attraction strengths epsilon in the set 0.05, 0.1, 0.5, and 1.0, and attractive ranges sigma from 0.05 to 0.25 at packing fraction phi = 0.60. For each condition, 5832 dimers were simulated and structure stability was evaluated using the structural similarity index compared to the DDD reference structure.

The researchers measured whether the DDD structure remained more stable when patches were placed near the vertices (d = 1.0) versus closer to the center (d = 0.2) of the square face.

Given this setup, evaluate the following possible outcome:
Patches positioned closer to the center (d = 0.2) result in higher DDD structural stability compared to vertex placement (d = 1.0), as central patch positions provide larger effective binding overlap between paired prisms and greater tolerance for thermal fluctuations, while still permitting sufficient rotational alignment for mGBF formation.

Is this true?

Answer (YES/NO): NO